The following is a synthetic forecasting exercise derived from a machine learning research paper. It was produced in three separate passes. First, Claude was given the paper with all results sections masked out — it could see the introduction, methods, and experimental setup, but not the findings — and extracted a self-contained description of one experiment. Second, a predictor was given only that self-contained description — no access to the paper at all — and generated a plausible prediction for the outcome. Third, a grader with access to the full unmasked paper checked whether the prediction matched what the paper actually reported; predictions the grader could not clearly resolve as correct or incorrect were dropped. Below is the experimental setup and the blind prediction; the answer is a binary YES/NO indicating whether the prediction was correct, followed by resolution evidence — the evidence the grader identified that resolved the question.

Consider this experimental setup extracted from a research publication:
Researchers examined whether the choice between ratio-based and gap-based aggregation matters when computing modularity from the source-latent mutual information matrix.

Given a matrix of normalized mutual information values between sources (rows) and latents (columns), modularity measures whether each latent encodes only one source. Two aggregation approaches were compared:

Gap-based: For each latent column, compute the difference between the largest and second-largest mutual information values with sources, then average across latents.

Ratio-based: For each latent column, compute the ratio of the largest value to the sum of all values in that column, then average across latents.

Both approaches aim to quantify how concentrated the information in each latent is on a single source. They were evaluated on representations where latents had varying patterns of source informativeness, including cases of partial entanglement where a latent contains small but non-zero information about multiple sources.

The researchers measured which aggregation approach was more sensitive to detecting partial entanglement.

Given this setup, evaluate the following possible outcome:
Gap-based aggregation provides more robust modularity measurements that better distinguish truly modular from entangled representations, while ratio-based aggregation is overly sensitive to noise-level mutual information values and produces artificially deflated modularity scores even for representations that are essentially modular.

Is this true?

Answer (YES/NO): NO